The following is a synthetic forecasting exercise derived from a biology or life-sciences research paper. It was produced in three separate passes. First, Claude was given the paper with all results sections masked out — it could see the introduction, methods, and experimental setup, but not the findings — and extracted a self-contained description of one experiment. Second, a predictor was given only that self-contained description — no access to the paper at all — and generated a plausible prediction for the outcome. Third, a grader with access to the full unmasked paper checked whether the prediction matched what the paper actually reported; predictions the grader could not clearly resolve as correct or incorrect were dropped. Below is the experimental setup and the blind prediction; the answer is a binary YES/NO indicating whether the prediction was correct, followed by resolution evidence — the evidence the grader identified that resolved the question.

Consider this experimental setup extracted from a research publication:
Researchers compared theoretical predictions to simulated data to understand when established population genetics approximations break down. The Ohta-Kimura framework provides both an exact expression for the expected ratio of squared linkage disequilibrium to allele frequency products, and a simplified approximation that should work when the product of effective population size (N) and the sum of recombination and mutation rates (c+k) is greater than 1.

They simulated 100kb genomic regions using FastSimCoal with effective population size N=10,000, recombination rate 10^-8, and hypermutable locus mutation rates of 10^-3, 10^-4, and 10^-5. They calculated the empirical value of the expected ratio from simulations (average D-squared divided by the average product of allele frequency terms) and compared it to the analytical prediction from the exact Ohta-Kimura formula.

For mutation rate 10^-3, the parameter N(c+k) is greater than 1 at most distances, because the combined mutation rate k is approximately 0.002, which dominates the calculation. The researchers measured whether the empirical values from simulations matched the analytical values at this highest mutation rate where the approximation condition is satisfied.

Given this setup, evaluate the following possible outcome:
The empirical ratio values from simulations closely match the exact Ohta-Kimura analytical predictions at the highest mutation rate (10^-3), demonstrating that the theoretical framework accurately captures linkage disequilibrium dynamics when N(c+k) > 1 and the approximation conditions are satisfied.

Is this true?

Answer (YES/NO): NO